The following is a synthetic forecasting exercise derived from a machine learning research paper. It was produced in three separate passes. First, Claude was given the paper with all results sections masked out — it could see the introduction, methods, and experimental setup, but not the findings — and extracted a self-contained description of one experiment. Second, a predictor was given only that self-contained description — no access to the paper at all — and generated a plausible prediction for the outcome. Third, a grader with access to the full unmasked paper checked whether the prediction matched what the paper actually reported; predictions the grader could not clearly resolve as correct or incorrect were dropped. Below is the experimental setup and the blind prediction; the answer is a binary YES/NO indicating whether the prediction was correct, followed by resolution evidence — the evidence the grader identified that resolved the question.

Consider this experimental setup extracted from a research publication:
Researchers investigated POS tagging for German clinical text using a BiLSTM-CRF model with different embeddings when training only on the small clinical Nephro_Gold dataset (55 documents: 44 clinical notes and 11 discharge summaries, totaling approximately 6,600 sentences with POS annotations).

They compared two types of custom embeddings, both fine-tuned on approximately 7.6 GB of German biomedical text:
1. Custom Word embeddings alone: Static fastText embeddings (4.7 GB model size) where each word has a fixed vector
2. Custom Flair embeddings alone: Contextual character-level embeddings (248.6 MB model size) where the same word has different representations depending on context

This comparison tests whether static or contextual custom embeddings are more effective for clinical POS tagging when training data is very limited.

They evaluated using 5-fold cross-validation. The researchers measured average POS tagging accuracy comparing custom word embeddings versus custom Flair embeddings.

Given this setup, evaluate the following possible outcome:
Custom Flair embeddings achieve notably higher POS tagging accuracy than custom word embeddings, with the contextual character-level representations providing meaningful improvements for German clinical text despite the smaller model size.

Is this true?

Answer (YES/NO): YES